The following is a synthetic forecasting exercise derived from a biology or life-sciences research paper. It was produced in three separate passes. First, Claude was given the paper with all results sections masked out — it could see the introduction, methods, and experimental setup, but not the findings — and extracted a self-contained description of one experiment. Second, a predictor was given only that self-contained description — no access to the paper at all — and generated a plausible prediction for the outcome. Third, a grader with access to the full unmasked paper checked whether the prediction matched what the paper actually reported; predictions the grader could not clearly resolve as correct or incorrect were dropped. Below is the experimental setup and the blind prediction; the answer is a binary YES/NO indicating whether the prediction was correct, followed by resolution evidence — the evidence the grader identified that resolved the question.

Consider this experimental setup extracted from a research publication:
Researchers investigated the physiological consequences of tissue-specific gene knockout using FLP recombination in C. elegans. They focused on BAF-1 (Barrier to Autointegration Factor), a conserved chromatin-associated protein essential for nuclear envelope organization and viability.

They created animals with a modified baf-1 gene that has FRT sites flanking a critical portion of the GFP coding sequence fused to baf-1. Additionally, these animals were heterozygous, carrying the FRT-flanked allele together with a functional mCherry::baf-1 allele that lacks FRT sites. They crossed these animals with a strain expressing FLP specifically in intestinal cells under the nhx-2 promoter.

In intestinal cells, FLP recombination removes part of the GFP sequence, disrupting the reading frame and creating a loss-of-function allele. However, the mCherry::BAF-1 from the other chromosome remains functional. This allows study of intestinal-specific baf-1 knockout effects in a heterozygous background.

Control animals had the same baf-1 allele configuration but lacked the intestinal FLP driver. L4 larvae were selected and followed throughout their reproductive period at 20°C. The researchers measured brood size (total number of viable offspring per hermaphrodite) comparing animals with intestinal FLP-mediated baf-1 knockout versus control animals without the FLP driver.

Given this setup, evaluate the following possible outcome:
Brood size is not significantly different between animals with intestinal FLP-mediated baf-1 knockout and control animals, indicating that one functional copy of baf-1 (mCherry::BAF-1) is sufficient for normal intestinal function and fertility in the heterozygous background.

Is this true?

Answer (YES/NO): NO